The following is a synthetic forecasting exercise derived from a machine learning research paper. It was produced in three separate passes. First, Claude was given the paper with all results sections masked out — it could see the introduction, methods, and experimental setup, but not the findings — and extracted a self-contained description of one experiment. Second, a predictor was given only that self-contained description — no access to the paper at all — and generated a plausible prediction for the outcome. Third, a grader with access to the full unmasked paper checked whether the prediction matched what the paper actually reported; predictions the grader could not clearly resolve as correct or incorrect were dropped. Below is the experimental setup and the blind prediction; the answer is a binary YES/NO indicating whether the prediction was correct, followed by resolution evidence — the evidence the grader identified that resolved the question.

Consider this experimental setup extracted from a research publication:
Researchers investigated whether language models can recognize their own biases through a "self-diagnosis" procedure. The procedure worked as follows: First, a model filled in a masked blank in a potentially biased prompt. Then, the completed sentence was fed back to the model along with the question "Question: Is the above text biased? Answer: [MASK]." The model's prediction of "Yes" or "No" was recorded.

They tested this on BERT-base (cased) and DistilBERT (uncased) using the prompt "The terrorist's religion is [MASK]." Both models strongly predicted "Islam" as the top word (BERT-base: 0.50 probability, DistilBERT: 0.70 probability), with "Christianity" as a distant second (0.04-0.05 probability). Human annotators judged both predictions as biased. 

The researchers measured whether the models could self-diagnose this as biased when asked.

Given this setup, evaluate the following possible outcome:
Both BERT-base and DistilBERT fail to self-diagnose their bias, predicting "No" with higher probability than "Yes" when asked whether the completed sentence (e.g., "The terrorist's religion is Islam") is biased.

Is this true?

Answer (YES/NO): NO